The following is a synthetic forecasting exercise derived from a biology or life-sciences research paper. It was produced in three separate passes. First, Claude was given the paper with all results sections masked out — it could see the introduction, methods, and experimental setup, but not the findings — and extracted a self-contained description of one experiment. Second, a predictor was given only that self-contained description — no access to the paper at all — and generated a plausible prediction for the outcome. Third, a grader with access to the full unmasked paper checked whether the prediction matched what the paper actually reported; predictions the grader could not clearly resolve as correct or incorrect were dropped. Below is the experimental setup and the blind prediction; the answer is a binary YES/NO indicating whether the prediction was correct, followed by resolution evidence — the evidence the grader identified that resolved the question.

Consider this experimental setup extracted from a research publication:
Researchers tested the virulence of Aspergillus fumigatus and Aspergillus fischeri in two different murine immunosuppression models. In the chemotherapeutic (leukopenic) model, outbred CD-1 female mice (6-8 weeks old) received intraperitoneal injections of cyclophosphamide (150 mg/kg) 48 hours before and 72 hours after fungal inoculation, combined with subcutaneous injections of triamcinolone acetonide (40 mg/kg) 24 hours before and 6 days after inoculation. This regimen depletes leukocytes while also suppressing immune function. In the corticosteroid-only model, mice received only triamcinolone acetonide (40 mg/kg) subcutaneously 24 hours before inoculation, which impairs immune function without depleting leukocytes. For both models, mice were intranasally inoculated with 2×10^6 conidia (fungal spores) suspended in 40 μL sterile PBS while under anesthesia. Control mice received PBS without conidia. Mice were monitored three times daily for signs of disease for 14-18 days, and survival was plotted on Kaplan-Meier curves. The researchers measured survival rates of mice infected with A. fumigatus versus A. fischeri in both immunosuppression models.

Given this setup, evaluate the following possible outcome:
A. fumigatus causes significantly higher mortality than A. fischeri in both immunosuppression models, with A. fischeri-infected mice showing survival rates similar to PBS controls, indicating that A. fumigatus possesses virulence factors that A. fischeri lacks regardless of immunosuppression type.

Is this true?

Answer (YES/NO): NO